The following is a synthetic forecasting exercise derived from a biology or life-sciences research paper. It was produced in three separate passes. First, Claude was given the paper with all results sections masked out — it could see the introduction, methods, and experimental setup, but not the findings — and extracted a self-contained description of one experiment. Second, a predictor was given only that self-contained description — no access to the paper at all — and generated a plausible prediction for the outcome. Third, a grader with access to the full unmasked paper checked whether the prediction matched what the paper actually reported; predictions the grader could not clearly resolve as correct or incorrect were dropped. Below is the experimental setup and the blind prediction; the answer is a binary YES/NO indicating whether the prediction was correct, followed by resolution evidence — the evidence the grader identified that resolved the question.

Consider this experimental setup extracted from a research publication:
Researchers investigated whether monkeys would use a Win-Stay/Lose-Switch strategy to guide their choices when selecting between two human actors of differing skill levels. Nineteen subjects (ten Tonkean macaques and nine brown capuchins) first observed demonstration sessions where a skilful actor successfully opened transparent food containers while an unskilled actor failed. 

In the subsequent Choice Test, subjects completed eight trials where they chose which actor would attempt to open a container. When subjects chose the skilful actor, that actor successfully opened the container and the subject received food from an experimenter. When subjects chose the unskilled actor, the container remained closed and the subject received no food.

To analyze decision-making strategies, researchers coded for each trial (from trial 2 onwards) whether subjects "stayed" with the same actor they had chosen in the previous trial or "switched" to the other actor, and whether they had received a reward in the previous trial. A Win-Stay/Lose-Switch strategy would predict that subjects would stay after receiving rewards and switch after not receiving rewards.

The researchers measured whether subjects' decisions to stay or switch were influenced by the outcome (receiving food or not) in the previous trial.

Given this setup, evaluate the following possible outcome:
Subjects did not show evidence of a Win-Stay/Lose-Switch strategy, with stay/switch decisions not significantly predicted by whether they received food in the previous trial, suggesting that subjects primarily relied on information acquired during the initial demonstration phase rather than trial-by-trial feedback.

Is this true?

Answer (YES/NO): YES